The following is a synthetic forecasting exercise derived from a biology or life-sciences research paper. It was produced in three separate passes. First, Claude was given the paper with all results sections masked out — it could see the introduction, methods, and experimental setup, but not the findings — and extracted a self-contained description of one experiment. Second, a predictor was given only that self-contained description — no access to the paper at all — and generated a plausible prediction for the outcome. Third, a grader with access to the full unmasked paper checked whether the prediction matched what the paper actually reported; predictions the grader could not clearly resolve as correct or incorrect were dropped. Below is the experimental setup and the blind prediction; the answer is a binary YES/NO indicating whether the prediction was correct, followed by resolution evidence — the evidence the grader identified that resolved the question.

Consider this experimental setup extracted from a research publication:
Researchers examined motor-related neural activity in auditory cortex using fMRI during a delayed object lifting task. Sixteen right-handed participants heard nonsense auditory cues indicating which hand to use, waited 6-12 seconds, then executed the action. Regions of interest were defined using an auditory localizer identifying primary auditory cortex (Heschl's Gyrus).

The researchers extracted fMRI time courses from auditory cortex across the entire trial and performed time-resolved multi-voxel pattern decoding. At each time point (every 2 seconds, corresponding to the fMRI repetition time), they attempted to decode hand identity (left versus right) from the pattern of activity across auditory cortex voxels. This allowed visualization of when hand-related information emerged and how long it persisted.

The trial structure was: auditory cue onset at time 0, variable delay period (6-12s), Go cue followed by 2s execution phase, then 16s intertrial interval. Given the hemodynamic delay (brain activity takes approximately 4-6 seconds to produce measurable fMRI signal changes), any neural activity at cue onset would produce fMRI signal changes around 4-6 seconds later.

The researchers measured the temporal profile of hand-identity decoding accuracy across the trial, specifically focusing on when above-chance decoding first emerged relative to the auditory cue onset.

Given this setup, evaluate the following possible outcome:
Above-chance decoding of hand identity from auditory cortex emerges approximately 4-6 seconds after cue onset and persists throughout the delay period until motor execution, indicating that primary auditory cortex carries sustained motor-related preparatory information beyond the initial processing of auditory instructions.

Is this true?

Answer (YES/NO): NO